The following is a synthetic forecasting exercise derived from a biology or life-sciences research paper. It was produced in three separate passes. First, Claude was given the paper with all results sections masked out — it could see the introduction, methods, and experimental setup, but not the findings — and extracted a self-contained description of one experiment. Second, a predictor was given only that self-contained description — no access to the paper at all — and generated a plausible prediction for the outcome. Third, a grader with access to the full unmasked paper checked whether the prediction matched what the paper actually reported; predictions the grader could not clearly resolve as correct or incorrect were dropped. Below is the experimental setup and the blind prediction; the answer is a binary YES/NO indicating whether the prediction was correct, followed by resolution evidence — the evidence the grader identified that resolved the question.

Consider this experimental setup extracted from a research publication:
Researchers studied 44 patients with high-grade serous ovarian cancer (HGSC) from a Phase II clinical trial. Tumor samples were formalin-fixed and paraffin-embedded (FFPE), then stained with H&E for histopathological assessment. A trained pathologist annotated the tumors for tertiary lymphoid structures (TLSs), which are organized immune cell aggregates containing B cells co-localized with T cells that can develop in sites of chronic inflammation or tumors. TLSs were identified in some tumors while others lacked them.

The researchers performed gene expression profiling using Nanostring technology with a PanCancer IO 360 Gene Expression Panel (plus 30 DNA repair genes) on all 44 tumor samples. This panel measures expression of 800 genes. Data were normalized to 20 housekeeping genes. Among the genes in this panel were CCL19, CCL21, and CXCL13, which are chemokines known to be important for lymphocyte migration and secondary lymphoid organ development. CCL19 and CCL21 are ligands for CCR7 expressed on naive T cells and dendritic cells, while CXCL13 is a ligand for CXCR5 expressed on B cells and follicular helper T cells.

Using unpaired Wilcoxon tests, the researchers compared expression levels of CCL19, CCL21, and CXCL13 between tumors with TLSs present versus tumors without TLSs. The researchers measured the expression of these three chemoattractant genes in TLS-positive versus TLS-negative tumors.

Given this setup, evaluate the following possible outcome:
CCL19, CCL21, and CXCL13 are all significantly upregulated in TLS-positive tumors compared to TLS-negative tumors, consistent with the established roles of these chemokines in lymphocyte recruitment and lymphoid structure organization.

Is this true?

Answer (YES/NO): YES